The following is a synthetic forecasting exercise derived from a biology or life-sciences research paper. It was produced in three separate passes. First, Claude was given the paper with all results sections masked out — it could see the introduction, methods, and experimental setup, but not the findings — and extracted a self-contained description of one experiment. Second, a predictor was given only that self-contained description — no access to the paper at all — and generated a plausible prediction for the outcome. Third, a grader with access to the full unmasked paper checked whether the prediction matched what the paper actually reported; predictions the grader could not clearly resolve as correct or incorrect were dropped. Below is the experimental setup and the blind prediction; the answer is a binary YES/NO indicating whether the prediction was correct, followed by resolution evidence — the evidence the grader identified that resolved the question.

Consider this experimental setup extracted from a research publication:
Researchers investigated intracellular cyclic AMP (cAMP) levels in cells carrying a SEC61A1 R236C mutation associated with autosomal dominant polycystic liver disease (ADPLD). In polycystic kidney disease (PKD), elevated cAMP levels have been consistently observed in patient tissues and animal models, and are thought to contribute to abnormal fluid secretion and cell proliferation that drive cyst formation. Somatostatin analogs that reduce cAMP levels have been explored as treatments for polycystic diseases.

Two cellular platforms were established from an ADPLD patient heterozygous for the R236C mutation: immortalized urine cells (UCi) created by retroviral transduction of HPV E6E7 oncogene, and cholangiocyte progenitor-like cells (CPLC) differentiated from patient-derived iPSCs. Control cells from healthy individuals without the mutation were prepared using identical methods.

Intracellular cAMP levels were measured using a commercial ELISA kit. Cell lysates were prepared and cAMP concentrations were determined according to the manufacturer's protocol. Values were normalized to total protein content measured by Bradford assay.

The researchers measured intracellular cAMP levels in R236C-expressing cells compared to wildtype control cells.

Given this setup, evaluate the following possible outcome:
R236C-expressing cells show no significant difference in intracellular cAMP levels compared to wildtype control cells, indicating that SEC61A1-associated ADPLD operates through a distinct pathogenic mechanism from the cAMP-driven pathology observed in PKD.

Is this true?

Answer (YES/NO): NO